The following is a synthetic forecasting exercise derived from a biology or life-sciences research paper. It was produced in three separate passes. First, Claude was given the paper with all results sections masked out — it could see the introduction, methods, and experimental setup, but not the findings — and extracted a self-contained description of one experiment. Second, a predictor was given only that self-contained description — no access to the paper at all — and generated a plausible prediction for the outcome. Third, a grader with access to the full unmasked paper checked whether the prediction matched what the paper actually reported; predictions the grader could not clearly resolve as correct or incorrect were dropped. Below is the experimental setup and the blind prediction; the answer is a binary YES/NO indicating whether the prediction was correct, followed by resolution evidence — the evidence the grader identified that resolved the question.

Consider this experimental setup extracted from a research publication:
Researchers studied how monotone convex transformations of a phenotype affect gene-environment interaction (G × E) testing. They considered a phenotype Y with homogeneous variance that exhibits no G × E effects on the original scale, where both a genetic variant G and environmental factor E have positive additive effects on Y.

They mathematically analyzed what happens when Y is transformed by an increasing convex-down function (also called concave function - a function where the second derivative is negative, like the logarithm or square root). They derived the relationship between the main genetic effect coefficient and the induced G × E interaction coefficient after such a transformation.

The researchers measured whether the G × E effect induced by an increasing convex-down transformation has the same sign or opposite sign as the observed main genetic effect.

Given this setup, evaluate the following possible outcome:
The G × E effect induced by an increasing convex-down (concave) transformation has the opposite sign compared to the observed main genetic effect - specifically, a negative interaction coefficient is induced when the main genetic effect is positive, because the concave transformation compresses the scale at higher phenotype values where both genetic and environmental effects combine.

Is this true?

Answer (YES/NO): NO